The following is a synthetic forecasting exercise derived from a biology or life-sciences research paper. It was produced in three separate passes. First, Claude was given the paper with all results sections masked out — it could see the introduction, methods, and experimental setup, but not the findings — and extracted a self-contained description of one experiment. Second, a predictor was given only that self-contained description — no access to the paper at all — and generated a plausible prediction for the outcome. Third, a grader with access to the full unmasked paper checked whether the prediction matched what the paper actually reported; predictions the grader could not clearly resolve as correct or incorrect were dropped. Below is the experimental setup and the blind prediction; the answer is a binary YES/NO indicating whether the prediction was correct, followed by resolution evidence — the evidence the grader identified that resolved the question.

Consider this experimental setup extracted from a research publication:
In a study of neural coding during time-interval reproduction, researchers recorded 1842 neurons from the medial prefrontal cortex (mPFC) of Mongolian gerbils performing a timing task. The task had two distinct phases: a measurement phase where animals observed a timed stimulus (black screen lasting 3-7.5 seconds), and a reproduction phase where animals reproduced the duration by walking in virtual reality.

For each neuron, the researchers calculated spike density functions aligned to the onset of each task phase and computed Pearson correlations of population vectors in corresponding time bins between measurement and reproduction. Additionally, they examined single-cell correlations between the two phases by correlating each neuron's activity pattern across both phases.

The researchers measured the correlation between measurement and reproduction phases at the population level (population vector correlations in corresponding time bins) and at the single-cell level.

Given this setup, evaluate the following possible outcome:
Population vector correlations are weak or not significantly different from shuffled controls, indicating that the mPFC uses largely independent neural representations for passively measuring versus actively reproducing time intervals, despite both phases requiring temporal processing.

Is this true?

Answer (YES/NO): YES